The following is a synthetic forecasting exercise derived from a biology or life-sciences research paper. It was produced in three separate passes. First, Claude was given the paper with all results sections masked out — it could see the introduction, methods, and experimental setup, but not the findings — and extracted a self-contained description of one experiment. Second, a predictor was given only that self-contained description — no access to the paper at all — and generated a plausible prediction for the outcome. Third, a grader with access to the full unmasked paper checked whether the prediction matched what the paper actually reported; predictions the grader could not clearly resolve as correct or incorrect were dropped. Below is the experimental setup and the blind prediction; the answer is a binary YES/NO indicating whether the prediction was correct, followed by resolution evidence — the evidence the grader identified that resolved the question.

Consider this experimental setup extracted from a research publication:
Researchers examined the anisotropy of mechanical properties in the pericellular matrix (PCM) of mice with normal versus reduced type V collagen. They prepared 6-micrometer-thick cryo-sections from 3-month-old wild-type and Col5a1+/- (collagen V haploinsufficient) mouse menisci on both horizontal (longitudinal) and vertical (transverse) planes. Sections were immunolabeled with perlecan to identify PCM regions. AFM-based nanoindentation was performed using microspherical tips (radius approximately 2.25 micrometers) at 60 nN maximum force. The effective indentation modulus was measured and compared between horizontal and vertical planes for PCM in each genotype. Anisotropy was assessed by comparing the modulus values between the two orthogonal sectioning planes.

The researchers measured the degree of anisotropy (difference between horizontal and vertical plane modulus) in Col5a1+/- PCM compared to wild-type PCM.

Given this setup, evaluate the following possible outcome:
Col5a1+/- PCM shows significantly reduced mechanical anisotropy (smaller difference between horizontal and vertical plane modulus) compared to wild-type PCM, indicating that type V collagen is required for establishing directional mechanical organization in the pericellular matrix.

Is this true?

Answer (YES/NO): NO